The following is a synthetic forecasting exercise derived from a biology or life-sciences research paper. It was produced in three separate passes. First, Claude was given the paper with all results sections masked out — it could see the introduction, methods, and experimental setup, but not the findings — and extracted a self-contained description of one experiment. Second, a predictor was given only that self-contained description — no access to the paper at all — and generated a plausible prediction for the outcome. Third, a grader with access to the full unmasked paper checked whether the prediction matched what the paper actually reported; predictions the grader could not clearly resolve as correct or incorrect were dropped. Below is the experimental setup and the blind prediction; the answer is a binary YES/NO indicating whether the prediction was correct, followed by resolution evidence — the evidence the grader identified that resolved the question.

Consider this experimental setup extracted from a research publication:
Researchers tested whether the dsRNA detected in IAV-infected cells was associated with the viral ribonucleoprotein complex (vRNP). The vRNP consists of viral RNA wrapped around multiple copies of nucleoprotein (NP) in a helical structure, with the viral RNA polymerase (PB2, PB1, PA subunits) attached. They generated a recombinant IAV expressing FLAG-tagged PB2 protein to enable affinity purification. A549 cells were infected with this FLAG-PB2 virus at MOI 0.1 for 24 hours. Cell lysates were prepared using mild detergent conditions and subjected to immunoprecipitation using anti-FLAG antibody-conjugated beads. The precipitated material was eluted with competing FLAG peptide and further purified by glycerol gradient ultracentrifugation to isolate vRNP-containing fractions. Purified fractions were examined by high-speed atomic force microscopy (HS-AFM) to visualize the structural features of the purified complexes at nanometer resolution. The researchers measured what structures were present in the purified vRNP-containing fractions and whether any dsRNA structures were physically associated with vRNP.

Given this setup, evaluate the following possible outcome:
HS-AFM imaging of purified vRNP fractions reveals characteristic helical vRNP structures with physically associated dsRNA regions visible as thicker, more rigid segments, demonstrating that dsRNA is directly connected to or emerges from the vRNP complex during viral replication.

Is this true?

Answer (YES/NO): NO